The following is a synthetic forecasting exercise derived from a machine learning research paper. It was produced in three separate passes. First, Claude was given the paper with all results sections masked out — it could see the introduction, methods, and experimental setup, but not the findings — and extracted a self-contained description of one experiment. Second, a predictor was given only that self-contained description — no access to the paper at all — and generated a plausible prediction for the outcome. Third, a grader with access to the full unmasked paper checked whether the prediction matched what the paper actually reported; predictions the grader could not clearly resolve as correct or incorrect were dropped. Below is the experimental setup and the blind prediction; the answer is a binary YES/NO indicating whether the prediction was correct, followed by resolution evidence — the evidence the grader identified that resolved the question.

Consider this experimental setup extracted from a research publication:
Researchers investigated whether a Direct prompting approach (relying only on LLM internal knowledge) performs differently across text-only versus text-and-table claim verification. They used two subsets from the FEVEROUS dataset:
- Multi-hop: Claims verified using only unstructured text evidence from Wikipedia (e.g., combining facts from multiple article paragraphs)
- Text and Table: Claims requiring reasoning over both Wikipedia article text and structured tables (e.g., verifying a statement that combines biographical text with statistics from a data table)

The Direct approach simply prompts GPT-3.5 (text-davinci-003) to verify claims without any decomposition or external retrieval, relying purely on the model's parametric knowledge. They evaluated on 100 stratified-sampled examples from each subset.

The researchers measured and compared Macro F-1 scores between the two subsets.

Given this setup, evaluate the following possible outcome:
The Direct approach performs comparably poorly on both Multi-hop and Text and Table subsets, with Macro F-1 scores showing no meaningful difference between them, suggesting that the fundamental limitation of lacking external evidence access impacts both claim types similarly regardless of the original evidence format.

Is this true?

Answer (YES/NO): NO